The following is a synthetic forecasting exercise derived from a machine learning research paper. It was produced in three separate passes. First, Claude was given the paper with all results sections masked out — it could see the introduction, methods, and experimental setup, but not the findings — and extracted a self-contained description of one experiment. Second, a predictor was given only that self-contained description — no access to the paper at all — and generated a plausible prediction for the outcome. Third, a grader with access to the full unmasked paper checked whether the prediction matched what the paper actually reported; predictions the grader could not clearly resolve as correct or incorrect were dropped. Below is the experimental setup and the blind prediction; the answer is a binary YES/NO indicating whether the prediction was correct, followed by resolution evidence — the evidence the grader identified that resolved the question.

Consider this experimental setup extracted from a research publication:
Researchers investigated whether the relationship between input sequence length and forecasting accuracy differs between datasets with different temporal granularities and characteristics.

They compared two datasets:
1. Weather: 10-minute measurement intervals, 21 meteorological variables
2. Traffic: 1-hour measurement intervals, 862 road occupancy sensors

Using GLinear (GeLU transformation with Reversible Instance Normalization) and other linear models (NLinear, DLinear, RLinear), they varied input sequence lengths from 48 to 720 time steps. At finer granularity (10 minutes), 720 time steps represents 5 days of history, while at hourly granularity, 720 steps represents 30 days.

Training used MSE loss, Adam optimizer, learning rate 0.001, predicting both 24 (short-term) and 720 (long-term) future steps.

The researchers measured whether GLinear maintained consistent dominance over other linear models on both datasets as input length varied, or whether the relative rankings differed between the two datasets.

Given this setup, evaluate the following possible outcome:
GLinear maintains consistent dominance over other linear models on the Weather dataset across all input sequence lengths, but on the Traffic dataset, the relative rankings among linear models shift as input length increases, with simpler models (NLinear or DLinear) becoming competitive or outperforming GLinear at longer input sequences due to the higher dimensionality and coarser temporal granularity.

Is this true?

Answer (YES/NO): NO